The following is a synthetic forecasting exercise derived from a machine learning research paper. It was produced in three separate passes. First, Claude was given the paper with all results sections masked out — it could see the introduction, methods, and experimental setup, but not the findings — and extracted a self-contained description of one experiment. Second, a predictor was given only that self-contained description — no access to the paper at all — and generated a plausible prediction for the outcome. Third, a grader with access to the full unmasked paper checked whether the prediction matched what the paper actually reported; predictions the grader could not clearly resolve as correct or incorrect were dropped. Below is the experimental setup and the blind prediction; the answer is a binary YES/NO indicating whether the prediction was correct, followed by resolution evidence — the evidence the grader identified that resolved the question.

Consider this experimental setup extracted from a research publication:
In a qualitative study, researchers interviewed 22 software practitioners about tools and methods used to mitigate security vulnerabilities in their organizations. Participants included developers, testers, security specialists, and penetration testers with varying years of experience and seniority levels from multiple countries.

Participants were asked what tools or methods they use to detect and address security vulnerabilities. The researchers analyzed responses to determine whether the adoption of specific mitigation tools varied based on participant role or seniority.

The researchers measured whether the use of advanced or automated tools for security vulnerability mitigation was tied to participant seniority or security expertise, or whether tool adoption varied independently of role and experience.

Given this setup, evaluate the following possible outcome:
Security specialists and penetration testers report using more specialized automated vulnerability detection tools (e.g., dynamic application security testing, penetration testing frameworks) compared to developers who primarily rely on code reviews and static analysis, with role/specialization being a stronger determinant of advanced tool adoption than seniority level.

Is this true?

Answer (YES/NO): NO